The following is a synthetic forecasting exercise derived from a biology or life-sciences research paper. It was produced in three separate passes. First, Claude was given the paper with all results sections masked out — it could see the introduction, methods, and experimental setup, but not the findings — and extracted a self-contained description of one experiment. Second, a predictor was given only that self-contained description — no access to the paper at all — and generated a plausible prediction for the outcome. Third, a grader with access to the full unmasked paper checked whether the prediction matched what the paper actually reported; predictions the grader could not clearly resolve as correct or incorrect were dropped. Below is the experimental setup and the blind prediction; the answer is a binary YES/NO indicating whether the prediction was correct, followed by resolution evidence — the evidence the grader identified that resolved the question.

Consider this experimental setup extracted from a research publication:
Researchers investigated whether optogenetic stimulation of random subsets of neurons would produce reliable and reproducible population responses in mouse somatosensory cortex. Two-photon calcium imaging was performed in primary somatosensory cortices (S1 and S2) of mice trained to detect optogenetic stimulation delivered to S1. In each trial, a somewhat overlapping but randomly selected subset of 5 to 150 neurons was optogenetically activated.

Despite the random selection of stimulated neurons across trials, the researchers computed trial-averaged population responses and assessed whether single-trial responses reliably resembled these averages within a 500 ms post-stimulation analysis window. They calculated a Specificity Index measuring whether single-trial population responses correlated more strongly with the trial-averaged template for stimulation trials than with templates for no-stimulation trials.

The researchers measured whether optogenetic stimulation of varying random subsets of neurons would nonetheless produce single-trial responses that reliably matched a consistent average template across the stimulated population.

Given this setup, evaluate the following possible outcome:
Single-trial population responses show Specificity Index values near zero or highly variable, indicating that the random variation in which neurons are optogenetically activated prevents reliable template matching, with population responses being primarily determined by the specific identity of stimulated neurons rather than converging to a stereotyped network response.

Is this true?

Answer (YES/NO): NO